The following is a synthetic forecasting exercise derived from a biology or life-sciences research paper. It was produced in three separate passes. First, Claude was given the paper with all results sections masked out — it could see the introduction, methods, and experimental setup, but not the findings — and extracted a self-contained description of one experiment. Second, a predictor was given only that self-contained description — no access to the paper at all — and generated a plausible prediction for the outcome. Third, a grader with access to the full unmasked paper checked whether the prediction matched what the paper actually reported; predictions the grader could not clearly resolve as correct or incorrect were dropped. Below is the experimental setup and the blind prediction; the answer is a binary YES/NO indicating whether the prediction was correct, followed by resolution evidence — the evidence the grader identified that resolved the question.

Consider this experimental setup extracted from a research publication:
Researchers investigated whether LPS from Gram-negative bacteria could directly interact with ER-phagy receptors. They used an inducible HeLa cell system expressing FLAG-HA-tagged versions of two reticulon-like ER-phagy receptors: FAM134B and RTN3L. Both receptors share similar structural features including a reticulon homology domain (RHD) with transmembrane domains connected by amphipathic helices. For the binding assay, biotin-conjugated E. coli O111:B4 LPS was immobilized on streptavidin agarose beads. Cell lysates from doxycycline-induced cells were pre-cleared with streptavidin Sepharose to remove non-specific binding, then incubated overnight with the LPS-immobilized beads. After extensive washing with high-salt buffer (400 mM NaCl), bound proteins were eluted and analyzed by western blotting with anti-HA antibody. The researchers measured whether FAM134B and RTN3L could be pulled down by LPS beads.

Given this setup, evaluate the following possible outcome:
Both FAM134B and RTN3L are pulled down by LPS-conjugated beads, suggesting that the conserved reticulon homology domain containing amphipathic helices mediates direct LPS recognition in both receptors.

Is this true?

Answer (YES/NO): NO